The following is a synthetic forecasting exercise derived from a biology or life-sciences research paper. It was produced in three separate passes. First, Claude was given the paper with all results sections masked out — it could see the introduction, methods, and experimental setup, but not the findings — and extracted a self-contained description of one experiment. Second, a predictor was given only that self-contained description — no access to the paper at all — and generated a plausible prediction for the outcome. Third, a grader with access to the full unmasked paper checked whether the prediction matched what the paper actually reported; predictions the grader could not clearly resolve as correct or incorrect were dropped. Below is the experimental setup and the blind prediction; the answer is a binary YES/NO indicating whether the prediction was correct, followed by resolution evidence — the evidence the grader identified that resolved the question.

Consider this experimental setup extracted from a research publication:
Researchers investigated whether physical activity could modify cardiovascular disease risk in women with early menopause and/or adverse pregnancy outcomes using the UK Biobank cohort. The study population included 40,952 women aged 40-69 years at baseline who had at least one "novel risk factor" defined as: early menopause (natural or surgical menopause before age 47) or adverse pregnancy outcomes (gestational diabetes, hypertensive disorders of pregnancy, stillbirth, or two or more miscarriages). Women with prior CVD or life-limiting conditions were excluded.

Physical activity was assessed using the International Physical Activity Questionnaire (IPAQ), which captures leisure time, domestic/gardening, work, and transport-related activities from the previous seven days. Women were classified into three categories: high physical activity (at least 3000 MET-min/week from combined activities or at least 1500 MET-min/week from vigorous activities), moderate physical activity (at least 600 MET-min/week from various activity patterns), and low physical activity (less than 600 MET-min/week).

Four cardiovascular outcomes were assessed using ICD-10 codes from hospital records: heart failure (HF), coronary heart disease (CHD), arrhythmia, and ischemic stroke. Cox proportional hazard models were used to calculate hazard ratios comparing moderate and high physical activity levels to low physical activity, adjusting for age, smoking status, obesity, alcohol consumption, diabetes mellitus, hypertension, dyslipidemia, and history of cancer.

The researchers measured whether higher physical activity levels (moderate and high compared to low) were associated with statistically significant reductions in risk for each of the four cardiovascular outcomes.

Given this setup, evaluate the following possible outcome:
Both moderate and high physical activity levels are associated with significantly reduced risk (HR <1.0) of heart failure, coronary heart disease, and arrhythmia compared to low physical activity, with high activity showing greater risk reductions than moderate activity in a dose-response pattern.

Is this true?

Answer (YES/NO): NO